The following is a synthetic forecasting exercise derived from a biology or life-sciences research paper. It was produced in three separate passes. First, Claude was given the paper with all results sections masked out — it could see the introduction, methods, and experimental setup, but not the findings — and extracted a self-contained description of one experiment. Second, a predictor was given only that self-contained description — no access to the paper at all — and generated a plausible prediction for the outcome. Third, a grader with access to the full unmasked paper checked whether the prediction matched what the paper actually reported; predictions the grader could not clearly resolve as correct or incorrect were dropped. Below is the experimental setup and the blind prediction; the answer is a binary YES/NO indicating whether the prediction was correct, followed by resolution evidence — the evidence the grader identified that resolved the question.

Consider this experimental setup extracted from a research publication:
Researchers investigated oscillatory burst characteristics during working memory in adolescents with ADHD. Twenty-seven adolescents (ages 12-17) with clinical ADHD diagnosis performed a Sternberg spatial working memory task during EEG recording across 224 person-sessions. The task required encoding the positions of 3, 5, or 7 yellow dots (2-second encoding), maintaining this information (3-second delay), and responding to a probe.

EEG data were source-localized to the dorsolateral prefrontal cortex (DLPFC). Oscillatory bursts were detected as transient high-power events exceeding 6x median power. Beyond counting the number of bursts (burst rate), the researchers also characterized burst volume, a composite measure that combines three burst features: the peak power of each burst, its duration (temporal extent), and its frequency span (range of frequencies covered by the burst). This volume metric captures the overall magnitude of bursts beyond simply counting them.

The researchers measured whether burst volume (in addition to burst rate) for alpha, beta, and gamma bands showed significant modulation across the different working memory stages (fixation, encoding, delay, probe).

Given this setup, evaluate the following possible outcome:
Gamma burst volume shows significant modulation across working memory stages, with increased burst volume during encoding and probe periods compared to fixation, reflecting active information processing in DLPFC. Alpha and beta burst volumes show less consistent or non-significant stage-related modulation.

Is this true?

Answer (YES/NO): NO